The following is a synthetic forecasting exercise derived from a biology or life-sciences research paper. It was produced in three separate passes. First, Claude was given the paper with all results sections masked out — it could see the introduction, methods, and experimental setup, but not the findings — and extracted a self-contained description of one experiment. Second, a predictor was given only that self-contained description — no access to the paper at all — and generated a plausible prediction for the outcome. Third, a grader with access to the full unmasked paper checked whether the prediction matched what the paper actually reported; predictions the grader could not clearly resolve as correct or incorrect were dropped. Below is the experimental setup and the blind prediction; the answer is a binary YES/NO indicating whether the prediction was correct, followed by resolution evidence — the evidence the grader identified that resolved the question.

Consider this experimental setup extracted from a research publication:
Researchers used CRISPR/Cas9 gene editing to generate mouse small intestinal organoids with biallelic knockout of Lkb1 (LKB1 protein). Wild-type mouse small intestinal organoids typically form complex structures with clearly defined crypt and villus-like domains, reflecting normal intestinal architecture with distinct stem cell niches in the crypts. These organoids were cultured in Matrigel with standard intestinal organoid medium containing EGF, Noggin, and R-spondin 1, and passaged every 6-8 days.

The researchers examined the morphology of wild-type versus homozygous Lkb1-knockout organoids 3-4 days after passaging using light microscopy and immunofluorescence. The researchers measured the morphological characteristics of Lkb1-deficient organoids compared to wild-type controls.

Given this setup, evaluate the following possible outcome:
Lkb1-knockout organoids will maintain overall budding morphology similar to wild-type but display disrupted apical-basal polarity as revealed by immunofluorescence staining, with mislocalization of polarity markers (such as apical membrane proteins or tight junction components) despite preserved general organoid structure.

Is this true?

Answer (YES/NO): NO